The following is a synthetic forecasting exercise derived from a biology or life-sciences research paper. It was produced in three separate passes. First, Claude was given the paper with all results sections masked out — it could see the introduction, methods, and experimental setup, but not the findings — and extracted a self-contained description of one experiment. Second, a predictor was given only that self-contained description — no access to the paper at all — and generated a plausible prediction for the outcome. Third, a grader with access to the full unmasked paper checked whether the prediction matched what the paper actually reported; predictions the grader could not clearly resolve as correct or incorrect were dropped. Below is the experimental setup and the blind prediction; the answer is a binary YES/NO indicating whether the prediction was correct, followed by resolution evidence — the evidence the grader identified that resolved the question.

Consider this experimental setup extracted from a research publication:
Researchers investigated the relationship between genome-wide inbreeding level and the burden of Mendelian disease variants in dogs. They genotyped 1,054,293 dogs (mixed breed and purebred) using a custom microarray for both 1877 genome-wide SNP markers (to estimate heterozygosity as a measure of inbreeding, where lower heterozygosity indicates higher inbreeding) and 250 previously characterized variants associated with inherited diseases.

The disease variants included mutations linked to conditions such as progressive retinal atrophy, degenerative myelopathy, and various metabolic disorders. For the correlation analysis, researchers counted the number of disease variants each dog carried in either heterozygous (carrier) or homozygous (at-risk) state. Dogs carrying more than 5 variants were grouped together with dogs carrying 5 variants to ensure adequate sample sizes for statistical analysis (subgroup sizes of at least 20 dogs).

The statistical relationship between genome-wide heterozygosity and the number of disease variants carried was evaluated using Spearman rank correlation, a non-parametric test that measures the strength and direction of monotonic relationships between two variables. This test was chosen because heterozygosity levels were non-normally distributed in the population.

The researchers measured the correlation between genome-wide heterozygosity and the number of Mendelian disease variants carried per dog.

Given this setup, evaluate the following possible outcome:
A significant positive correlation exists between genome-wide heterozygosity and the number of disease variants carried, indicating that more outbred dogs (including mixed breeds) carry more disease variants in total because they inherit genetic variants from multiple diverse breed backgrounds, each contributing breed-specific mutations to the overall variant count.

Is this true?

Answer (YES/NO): NO